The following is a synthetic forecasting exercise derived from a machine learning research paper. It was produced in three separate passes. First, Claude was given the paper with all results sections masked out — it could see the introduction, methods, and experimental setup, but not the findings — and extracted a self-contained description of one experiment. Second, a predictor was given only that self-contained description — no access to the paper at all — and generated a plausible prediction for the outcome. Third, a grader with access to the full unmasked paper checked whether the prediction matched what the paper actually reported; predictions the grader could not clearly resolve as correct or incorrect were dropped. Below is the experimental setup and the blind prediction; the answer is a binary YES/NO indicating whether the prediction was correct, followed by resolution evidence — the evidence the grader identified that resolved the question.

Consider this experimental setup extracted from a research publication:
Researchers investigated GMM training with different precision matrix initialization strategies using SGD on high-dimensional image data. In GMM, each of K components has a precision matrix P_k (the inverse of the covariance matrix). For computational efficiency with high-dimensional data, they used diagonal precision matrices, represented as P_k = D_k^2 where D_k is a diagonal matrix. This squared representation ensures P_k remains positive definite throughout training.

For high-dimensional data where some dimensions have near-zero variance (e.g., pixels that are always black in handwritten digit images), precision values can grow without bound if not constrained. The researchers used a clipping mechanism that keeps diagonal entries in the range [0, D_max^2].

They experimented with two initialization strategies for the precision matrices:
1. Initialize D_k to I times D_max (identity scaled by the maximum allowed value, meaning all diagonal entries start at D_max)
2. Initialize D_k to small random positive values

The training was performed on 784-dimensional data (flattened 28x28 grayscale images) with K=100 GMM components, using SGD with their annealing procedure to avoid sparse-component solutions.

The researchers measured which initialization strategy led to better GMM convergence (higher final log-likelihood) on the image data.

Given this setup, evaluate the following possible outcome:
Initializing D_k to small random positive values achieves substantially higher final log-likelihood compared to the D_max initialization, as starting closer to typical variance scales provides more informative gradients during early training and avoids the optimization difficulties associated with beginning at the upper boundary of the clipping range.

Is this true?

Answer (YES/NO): NO